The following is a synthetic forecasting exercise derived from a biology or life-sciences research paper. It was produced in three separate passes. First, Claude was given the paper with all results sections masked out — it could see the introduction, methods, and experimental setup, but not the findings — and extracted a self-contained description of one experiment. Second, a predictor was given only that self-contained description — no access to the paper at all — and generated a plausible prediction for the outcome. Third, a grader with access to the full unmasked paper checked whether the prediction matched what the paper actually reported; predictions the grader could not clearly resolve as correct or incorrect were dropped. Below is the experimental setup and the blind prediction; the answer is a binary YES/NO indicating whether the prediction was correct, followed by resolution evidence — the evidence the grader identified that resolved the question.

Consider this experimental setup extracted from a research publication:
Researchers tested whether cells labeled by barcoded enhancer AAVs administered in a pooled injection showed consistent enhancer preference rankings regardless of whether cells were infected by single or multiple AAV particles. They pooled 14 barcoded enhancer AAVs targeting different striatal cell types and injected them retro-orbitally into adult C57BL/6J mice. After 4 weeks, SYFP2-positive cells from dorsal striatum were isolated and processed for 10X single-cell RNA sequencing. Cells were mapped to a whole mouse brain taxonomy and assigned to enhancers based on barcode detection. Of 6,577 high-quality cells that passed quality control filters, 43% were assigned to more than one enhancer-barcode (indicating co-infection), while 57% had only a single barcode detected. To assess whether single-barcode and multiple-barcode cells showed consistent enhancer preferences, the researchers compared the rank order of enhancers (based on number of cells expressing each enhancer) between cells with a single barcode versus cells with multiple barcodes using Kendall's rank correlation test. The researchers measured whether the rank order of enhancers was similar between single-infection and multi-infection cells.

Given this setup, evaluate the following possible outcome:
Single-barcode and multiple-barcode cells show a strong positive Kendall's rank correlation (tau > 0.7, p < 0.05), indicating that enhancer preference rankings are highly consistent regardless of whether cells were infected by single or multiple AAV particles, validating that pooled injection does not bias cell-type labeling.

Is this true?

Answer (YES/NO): YES